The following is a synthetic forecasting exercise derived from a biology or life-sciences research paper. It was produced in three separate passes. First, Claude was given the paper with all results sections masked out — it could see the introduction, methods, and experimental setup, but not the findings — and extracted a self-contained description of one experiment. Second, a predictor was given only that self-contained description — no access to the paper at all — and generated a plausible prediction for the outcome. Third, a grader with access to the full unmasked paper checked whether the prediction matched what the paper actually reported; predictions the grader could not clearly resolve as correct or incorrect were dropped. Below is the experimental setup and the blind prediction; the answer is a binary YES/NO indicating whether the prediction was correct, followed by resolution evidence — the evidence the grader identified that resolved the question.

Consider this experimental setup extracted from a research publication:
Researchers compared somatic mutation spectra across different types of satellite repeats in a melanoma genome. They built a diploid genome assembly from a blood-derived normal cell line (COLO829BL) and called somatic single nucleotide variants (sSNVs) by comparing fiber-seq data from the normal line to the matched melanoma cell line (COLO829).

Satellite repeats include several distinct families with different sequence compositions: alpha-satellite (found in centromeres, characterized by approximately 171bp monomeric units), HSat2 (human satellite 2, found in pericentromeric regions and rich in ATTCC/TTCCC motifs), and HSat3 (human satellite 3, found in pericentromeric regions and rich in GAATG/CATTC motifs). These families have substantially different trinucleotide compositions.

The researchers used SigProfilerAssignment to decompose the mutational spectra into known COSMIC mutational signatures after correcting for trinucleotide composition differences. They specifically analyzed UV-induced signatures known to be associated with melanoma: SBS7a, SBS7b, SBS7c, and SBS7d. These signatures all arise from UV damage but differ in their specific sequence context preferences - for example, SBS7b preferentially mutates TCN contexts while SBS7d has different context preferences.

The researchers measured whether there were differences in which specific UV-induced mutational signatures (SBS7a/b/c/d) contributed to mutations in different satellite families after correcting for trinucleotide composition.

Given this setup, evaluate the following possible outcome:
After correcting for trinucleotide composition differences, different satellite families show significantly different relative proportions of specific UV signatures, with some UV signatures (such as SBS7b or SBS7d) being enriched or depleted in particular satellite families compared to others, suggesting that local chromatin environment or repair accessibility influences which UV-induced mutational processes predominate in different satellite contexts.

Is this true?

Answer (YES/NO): NO